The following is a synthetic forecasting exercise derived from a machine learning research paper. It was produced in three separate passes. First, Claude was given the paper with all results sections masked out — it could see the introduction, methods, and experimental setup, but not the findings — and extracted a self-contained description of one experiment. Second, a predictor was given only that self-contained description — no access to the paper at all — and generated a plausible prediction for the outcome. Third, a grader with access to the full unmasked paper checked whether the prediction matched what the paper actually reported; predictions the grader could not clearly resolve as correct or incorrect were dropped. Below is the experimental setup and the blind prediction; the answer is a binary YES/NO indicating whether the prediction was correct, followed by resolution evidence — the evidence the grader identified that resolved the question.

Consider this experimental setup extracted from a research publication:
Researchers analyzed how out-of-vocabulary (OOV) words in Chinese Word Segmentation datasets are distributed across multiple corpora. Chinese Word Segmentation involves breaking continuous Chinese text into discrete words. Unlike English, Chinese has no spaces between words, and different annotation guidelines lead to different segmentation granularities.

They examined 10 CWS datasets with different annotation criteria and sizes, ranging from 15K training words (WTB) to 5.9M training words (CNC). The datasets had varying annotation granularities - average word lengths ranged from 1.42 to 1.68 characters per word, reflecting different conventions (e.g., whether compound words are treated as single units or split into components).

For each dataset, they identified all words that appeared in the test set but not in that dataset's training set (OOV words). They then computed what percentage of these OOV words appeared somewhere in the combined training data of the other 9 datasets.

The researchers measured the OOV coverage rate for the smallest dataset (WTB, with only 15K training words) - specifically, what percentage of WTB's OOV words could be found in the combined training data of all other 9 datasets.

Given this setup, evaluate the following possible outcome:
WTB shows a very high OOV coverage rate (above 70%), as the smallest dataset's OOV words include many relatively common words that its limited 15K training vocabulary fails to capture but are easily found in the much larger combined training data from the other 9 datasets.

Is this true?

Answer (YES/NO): YES